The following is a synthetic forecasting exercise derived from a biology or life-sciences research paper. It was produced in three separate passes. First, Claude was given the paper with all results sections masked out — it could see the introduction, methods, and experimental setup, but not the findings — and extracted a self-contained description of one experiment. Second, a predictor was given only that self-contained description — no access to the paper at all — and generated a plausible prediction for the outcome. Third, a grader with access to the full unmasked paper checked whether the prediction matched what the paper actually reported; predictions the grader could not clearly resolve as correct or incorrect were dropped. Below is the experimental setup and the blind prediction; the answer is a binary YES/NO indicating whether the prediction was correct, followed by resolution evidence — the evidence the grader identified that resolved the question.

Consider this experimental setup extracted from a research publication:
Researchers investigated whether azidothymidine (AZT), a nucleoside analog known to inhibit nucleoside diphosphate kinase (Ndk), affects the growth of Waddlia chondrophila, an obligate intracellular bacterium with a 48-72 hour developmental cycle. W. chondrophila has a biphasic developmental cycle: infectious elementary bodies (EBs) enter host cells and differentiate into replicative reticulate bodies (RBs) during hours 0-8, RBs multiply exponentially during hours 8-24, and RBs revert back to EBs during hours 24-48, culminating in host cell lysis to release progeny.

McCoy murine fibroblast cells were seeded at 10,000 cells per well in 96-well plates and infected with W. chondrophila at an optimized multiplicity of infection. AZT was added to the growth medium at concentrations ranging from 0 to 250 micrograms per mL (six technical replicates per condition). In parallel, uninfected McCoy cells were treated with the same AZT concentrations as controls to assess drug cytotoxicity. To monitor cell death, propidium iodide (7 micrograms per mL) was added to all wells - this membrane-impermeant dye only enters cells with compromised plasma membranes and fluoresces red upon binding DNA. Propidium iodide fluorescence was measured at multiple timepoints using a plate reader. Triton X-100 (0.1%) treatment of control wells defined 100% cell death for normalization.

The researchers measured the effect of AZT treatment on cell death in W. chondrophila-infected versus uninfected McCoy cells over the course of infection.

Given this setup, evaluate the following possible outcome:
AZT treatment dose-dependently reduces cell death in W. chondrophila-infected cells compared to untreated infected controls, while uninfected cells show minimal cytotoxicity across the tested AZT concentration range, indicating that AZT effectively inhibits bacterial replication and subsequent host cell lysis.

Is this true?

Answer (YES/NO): YES